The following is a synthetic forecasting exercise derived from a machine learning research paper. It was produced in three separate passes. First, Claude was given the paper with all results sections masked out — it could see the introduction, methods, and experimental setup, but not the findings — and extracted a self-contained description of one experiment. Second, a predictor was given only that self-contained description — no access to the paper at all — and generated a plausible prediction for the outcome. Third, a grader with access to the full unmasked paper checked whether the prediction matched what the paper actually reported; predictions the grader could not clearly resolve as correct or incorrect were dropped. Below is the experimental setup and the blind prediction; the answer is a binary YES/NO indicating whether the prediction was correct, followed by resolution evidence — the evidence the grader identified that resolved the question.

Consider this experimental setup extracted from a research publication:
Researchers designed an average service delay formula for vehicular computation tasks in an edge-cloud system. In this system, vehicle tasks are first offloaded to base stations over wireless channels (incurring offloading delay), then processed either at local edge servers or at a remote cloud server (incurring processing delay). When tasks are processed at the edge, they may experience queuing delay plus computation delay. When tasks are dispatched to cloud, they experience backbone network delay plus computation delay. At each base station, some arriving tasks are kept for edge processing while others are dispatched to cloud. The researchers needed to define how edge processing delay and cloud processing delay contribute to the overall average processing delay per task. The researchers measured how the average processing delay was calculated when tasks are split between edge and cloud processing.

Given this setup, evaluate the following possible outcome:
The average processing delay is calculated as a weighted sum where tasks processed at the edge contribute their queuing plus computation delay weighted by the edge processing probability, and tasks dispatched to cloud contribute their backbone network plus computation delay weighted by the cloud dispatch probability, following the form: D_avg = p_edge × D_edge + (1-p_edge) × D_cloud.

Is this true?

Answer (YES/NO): NO